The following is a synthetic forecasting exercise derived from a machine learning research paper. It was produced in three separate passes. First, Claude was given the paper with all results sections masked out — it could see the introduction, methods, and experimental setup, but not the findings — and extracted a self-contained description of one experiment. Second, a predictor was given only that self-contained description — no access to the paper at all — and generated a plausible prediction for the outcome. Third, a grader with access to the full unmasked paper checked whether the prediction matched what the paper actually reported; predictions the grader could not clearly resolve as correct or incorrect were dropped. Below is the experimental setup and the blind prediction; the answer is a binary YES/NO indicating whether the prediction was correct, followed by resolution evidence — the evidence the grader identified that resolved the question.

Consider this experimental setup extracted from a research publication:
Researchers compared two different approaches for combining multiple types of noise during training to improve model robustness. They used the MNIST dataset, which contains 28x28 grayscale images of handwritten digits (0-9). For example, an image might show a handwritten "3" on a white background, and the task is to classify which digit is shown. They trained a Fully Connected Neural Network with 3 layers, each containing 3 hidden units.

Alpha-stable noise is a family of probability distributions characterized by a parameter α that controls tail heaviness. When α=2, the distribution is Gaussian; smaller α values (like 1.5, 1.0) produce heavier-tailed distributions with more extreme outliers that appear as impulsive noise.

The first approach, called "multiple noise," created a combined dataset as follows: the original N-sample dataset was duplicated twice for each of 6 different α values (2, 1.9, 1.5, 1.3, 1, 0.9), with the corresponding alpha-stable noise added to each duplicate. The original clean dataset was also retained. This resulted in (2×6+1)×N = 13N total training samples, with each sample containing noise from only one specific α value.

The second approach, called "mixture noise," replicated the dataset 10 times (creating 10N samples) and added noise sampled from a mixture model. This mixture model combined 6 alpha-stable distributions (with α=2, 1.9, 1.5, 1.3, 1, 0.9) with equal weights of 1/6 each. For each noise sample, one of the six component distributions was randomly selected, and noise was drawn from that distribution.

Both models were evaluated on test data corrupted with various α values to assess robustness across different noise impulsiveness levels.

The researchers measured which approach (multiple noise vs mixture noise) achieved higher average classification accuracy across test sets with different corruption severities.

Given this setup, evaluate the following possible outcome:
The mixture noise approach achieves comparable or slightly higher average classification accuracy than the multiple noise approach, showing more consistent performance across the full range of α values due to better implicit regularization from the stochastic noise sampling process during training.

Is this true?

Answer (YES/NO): NO